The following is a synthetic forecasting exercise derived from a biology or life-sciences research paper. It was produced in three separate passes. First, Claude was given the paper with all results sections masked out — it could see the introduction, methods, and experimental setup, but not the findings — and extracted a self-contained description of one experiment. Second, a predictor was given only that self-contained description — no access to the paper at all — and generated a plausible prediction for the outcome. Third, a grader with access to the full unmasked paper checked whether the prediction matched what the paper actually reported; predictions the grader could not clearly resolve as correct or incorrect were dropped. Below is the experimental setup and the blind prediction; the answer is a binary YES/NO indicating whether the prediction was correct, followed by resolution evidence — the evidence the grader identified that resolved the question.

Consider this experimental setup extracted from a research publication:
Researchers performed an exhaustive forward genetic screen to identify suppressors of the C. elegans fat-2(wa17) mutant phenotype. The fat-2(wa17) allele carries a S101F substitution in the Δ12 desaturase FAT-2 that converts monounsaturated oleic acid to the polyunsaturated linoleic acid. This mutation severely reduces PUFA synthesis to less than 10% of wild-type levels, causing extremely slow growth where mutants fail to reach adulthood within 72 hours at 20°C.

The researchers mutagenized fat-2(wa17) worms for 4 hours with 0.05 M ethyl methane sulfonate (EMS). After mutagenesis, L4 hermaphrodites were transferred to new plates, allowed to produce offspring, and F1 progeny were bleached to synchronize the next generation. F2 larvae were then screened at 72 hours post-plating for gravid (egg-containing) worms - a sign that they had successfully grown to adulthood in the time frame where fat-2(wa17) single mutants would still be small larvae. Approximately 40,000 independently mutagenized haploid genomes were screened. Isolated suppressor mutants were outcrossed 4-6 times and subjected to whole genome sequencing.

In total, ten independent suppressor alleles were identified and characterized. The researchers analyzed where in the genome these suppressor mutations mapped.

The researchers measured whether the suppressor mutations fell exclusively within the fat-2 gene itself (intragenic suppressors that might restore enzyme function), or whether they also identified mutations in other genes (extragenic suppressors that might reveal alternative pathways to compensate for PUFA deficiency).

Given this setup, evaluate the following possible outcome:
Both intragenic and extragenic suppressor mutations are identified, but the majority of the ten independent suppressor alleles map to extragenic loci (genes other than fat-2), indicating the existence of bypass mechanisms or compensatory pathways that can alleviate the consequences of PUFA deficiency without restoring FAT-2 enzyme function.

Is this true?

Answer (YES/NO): NO